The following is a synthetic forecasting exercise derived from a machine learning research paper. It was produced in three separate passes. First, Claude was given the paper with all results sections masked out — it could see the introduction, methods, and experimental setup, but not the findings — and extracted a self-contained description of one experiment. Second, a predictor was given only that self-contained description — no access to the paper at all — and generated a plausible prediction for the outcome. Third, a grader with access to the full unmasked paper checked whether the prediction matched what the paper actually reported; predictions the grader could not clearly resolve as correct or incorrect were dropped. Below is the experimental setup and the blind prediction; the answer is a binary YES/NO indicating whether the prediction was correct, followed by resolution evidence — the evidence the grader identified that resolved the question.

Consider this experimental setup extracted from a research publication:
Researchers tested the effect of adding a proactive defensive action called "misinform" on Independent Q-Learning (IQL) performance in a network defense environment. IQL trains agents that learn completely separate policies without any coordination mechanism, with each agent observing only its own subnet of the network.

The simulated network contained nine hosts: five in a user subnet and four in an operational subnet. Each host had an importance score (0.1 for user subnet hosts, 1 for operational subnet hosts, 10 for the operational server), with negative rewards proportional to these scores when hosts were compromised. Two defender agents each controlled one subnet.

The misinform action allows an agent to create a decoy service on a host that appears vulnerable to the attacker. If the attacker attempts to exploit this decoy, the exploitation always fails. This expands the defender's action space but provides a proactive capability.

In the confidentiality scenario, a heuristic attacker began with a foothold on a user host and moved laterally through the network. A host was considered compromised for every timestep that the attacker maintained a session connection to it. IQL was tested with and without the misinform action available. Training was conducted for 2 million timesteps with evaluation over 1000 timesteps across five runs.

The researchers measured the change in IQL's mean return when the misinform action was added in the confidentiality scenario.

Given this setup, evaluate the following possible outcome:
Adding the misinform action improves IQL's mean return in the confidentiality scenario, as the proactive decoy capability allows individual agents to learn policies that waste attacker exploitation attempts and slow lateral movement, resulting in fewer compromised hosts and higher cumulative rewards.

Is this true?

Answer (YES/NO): YES